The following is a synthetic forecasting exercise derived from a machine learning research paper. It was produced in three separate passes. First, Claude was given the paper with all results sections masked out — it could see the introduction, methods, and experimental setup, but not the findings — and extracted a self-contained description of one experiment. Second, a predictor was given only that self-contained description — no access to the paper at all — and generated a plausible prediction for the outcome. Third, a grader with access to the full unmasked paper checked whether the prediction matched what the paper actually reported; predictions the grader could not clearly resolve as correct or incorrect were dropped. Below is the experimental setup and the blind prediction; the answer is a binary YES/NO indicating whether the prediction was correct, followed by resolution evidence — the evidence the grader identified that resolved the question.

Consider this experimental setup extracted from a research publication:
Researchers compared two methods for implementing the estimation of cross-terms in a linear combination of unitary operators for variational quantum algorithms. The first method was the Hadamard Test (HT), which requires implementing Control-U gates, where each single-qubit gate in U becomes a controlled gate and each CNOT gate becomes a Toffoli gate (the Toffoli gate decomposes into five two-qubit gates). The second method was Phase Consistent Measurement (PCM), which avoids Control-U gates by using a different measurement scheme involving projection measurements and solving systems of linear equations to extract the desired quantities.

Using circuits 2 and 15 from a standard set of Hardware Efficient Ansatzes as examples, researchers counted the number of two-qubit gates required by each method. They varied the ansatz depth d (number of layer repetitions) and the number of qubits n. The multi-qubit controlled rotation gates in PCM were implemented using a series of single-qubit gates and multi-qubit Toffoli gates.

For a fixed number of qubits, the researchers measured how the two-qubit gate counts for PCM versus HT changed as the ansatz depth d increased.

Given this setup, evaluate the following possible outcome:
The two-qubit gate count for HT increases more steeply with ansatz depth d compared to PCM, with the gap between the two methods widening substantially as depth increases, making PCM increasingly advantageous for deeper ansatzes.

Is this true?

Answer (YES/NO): YES